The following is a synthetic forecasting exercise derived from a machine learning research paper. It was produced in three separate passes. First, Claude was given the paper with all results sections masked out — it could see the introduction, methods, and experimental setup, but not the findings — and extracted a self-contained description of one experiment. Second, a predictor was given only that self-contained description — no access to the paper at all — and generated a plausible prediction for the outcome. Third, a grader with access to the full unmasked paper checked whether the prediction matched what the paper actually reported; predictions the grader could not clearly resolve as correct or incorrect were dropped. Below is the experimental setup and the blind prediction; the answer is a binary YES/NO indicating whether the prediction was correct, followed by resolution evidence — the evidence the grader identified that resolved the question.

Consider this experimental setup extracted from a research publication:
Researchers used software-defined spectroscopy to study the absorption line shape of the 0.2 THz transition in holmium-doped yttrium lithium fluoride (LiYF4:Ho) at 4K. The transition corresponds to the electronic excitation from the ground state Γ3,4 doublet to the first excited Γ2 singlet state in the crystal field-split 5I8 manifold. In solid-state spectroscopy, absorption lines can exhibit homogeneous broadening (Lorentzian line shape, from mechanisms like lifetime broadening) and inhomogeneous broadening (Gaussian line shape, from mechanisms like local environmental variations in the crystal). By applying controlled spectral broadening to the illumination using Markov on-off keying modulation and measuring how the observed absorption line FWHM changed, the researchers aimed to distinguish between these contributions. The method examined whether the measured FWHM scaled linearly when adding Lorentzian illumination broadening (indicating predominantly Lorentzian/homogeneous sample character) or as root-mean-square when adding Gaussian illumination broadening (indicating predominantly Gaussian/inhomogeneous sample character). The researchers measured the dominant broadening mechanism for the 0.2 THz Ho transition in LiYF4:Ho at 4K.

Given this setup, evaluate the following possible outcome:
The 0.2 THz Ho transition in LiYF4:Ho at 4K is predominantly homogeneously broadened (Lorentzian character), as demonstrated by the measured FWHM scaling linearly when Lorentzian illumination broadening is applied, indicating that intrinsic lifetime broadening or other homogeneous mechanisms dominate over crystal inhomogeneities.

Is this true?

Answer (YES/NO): NO